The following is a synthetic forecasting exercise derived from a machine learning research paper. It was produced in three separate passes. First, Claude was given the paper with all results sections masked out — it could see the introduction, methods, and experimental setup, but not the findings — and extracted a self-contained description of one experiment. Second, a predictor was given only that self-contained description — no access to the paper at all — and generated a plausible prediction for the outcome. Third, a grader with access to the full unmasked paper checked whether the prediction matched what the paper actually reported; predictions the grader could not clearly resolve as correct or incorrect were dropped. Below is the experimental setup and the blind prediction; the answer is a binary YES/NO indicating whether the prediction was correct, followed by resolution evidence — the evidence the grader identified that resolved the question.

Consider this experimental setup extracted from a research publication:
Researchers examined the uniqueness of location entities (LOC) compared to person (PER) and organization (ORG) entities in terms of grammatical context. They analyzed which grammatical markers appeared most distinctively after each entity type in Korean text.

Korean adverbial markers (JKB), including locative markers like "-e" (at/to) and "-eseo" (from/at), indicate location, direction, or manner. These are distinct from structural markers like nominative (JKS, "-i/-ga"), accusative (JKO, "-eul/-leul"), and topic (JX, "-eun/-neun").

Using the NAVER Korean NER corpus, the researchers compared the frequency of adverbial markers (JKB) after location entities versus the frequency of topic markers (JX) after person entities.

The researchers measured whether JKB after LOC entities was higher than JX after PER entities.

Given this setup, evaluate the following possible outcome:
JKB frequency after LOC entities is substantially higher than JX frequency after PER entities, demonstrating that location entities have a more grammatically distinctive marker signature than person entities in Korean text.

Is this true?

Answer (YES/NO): YES